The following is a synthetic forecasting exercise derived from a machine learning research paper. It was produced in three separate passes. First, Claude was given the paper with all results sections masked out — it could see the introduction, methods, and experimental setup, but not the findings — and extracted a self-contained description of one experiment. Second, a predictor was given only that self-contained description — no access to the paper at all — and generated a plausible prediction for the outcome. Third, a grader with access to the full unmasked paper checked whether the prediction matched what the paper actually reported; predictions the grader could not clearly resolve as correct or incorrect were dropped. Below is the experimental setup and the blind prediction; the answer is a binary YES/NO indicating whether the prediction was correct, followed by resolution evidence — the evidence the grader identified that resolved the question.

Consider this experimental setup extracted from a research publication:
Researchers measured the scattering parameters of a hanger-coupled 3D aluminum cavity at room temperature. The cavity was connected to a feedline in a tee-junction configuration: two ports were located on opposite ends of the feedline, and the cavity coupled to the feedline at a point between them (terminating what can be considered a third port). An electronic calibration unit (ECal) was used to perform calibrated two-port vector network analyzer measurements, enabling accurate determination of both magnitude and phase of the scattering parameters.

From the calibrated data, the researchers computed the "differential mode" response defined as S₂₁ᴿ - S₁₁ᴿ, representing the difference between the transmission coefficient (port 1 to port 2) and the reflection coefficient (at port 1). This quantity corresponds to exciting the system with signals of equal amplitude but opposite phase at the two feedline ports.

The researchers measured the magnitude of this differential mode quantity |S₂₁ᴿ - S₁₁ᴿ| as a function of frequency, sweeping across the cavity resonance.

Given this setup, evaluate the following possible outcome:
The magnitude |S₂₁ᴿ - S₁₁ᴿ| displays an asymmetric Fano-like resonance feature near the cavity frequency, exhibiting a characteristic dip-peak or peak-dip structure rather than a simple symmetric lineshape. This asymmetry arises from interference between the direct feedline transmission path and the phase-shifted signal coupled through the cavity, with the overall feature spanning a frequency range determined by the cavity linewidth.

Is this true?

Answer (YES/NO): NO